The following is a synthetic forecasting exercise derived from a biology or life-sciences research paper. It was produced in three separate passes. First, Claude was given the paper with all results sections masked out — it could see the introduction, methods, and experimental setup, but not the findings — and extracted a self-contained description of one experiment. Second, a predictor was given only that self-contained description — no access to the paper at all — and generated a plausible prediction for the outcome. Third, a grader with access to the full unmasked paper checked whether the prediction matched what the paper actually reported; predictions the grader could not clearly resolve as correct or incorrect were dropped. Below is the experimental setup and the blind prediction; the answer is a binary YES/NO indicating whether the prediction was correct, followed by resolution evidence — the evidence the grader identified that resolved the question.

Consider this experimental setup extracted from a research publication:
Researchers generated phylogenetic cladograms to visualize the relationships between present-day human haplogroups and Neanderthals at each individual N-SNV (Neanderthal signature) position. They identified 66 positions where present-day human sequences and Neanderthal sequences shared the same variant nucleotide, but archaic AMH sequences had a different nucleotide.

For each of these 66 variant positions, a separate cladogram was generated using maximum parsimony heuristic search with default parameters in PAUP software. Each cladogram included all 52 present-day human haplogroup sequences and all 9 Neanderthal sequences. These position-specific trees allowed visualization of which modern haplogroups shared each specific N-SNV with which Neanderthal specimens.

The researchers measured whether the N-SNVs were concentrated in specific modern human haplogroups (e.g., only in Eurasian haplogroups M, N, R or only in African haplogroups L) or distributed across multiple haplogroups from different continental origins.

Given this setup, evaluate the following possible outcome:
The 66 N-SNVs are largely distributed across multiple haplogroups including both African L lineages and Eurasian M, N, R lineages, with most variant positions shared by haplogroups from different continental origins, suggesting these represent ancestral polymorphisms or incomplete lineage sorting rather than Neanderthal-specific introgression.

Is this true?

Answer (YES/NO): NO